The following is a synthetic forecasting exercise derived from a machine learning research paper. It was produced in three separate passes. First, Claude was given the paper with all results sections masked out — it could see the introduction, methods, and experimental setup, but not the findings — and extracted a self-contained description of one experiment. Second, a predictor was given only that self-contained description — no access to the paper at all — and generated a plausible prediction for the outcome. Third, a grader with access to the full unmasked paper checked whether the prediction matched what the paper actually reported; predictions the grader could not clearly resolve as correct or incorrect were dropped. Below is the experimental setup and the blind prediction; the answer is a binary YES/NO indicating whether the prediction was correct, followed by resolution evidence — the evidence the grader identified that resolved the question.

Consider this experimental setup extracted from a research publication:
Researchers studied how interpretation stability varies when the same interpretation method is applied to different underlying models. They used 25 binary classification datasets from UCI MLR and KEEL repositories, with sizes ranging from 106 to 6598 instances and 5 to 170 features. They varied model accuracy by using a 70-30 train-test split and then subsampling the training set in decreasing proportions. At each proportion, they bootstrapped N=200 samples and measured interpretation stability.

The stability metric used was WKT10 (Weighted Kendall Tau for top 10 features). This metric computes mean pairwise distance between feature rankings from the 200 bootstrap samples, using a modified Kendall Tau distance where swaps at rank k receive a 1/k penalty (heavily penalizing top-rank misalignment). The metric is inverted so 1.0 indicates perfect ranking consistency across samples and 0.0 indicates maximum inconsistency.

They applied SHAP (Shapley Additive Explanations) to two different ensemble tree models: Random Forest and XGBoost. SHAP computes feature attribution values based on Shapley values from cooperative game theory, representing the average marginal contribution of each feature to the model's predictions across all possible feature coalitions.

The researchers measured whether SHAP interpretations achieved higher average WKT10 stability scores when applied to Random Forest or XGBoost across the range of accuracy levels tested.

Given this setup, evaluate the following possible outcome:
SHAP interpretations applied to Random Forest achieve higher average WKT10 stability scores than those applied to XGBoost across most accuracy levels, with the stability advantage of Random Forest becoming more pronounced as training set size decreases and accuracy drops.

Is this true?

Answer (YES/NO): NO